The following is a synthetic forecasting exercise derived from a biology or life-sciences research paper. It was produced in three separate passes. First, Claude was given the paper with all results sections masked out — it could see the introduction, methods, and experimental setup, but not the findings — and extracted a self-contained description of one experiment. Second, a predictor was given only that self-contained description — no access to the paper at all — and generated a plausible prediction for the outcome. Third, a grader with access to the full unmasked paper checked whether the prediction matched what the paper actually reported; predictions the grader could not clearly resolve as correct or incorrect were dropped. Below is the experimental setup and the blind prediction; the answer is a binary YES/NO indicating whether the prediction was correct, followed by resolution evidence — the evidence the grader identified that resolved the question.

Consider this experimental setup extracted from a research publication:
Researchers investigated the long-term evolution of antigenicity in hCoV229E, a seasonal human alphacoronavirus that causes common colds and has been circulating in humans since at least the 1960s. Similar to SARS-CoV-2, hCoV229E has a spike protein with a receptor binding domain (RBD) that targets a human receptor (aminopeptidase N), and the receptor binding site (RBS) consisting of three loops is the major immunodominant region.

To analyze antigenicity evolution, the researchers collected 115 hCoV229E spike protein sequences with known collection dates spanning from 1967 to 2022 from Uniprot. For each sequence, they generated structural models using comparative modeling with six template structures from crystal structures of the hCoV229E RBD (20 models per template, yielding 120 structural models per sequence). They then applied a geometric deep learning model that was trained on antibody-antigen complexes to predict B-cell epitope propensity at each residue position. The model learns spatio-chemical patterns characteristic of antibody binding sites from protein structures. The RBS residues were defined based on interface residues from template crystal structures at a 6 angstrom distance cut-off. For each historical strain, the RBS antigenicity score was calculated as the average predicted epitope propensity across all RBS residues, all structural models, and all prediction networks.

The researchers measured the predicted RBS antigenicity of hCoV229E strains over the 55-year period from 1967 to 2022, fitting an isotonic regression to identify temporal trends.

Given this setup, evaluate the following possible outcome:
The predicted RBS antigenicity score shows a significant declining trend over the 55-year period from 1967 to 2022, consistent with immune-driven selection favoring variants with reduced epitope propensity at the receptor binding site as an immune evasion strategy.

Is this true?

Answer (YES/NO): NO